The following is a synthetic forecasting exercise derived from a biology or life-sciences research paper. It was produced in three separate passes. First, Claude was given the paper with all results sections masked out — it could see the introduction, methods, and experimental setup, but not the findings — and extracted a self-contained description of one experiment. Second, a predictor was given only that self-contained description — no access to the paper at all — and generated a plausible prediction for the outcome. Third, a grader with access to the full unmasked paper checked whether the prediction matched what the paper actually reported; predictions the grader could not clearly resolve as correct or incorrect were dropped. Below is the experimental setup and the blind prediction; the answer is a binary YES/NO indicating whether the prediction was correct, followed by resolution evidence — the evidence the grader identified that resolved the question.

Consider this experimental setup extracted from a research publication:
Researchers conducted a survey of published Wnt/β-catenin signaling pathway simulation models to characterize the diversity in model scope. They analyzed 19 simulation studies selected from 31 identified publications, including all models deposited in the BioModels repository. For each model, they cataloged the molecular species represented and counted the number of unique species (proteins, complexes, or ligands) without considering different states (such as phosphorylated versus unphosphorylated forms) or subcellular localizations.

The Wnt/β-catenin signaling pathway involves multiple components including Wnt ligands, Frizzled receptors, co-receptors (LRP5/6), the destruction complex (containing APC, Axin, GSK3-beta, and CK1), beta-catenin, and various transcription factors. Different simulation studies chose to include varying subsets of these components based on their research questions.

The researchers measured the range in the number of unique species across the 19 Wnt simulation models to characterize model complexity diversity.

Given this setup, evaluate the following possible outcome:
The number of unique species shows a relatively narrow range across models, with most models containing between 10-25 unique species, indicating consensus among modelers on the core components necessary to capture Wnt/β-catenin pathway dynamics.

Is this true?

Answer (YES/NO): NO